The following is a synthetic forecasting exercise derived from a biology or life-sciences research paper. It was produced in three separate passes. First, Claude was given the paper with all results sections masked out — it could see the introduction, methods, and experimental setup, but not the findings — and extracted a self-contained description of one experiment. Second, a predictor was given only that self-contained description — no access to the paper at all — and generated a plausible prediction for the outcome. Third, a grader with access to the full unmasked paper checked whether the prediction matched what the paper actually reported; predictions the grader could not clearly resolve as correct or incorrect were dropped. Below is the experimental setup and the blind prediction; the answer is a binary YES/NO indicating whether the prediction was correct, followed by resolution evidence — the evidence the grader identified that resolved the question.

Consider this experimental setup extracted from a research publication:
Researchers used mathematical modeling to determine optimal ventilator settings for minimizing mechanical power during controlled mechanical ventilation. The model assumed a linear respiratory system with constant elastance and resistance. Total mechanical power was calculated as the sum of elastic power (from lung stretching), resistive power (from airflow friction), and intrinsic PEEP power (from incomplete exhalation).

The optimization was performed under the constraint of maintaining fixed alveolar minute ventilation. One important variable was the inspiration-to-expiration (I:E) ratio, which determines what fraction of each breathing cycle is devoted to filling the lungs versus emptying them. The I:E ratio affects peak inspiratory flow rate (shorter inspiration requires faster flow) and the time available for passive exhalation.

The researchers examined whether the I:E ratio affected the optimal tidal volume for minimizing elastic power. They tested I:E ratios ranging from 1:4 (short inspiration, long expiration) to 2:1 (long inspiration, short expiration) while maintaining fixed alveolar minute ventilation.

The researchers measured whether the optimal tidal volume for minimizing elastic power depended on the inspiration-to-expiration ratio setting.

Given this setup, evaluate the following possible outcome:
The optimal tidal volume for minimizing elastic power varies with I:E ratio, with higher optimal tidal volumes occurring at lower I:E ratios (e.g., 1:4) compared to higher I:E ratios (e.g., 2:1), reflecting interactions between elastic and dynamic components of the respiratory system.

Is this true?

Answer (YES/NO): NO